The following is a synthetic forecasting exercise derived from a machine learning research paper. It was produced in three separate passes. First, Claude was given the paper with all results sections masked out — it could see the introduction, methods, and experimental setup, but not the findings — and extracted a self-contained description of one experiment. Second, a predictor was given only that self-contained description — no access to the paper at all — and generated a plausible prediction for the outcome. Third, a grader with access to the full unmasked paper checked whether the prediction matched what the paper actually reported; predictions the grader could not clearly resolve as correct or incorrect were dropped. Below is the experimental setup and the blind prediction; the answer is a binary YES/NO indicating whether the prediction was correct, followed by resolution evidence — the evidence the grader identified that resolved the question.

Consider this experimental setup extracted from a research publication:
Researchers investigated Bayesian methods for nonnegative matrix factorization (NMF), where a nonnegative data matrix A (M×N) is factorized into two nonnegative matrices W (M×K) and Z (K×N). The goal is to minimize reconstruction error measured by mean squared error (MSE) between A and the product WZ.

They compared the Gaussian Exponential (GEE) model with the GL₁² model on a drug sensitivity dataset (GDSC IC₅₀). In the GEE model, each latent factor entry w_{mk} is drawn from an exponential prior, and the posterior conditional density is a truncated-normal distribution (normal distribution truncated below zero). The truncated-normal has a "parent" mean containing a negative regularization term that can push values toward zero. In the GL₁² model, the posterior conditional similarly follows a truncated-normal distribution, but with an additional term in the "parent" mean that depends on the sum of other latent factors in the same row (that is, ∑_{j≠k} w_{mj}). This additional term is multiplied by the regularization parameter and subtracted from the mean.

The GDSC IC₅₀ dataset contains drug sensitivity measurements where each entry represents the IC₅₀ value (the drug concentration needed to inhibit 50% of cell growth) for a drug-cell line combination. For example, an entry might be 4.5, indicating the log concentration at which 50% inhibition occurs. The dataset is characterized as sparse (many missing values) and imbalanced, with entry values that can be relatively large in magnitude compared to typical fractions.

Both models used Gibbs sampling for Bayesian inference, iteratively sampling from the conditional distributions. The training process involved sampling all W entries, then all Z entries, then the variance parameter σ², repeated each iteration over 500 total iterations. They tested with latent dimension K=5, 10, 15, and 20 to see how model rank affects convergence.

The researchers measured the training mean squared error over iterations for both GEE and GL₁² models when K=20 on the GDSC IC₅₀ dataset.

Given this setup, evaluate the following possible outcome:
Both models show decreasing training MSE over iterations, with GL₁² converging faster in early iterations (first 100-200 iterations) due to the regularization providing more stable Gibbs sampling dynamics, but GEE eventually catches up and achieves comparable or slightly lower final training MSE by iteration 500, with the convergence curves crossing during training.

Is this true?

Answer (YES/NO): NO